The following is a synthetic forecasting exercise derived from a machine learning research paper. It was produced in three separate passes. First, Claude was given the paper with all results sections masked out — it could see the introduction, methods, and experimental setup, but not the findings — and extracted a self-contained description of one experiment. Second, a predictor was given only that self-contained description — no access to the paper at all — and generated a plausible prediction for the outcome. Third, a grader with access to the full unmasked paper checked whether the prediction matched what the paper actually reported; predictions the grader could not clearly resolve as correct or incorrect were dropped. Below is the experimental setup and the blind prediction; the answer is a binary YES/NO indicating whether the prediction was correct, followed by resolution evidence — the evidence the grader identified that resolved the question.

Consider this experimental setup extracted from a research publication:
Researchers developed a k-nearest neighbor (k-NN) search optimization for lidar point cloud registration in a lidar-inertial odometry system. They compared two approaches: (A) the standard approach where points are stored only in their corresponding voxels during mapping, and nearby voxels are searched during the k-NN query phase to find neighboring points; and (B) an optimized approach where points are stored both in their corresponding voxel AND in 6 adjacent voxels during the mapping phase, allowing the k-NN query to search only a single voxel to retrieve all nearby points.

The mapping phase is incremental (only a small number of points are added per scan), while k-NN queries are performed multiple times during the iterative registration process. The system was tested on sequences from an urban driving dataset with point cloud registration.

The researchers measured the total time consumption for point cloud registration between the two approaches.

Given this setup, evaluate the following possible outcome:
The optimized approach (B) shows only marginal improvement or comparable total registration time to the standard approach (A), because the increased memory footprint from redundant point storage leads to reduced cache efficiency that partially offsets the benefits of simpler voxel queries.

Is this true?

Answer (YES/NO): NO